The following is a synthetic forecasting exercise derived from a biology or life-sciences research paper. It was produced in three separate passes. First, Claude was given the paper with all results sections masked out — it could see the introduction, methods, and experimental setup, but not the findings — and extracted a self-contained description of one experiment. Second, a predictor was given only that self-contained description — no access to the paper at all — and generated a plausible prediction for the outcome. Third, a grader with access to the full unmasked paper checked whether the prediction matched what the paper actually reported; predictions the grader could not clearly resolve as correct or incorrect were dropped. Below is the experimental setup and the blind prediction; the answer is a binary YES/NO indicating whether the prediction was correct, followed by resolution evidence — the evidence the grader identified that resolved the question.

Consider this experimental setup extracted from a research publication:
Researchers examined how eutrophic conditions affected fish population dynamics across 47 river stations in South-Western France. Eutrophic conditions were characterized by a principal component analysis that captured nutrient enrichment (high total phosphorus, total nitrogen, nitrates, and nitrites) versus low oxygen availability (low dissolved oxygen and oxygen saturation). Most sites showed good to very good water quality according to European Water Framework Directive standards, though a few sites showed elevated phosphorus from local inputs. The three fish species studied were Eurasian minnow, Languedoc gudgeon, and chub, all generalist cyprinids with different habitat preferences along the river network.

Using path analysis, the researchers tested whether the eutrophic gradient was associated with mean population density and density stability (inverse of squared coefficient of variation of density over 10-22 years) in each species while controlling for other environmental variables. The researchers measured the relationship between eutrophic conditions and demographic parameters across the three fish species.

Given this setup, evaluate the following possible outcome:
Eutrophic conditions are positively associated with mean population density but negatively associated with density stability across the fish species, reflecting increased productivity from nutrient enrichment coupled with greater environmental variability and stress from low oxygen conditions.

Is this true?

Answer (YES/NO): NO